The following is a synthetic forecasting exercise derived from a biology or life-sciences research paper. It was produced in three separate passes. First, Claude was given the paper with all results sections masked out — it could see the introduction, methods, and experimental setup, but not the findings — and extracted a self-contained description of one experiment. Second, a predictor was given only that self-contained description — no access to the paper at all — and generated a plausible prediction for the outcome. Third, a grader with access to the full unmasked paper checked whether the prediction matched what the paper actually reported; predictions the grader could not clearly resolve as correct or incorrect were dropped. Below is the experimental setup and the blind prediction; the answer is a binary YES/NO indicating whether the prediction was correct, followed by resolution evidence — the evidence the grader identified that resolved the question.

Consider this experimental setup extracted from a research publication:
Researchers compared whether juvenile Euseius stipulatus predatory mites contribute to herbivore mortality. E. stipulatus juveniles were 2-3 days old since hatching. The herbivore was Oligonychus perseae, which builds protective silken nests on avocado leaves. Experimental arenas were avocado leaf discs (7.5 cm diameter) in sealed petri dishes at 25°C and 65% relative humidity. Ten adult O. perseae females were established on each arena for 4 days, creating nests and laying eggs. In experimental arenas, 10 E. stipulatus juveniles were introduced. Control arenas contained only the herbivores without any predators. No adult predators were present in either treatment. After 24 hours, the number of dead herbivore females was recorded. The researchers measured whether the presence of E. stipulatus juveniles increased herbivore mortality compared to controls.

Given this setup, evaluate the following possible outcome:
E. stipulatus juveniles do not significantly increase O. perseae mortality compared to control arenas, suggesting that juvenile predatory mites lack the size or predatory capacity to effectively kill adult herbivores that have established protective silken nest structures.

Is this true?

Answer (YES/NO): YES